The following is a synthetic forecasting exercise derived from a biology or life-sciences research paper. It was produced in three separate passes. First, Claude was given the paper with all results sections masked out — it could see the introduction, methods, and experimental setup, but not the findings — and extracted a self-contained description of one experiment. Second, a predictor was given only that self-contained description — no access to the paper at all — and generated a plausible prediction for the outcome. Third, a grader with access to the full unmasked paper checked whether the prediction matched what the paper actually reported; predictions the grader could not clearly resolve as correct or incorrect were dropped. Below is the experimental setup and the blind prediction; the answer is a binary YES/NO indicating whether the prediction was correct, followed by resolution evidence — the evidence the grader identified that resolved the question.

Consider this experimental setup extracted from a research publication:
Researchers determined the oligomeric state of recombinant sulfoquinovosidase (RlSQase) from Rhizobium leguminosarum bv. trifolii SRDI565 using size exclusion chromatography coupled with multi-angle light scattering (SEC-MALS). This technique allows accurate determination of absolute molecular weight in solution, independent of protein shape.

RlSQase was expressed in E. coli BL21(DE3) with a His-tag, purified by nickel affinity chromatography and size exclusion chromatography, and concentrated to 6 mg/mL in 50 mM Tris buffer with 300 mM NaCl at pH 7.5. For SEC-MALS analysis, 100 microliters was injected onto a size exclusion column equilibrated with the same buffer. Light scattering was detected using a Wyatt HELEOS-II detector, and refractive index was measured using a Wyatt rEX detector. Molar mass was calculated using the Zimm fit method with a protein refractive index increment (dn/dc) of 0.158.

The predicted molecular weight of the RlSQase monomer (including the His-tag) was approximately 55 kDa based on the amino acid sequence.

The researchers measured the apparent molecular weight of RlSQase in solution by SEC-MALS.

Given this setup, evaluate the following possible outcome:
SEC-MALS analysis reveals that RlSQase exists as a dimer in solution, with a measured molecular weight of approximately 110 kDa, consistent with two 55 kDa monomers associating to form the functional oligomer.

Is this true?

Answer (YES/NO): YES